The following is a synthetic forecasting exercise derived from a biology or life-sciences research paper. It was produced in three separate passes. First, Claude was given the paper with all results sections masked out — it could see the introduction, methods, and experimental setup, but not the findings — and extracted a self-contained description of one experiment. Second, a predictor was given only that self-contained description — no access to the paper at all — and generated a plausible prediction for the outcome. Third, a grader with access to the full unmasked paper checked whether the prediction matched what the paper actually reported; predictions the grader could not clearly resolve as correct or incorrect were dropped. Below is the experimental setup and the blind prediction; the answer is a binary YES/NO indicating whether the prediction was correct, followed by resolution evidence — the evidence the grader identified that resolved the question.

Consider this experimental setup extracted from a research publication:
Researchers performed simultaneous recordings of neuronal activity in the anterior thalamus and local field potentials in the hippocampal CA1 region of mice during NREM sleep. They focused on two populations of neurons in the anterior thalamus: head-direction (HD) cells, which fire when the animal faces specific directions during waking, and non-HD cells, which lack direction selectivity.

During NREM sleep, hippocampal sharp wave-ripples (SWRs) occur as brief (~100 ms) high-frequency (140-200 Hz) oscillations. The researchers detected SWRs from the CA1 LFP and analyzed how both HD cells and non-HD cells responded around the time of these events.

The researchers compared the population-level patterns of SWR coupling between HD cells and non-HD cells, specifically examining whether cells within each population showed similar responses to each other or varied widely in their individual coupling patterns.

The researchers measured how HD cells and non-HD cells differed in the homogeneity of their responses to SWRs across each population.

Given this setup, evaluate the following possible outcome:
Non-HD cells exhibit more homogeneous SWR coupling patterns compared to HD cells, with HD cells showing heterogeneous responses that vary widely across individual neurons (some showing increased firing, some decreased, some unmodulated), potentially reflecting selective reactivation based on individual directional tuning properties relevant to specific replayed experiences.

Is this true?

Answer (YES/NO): NO